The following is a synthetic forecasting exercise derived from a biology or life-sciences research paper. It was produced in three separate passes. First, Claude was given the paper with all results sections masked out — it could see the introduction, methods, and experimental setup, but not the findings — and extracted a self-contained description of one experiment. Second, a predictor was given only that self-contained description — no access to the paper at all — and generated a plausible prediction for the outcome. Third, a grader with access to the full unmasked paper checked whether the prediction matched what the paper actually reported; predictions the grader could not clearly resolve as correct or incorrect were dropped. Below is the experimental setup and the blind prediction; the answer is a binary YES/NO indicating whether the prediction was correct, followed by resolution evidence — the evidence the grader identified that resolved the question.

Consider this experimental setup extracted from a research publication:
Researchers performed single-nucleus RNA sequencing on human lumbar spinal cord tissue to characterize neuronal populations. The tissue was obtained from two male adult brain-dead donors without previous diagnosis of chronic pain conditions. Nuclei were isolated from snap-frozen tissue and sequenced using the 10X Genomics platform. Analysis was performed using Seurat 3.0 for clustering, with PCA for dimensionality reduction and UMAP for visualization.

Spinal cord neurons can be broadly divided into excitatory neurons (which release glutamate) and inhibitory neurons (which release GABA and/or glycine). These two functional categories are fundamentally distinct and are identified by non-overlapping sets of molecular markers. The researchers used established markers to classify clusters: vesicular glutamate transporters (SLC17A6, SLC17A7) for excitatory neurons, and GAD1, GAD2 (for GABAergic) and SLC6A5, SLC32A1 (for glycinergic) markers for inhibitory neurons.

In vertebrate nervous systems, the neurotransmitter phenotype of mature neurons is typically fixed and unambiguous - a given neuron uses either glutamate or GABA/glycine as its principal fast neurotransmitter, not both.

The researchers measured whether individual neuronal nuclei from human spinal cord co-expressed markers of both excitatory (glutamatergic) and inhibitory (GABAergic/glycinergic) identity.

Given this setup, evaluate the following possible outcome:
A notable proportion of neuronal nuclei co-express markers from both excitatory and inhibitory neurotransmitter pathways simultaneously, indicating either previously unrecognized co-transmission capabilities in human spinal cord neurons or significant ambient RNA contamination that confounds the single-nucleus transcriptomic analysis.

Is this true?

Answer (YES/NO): NO